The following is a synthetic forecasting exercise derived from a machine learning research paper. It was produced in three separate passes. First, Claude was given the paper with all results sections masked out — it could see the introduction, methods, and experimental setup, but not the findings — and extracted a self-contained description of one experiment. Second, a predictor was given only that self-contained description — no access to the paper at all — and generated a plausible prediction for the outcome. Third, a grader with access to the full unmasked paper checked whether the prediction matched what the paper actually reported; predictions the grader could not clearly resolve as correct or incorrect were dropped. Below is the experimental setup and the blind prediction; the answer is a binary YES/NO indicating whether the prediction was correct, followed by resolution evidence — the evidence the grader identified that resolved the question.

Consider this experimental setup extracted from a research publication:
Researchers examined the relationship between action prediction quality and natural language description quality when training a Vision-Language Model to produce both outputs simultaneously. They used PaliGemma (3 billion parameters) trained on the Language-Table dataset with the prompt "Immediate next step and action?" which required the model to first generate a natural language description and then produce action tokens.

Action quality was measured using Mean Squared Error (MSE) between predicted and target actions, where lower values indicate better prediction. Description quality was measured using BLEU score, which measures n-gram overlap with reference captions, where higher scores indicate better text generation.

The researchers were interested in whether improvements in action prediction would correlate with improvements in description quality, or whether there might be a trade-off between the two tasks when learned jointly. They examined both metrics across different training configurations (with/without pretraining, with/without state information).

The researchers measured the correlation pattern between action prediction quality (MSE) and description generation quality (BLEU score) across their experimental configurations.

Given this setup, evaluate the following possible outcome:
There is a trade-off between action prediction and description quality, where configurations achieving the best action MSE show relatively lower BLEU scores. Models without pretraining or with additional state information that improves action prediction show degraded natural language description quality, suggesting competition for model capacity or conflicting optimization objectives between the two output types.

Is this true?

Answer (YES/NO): NO